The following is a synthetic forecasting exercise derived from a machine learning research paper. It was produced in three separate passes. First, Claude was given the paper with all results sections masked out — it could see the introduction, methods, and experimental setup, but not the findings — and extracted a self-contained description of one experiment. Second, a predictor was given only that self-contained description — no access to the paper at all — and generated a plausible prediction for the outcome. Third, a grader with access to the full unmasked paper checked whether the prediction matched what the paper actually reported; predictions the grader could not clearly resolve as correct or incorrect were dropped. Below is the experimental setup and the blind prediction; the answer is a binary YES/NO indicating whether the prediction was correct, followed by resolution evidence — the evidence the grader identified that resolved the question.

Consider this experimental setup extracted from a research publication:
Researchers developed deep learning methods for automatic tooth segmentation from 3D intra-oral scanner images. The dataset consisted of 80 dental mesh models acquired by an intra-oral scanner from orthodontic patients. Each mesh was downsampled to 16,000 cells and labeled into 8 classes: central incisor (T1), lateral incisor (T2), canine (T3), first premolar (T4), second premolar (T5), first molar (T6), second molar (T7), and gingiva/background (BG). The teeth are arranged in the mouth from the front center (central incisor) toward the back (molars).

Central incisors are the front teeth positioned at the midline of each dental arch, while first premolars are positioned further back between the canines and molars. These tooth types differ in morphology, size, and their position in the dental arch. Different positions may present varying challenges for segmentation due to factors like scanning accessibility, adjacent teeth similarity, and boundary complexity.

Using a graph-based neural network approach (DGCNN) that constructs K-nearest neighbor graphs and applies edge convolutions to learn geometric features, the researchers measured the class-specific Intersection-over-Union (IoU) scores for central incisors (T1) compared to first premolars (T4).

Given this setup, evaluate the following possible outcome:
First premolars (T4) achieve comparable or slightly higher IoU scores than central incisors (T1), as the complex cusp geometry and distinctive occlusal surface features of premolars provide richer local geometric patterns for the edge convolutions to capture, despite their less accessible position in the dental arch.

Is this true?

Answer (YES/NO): NO